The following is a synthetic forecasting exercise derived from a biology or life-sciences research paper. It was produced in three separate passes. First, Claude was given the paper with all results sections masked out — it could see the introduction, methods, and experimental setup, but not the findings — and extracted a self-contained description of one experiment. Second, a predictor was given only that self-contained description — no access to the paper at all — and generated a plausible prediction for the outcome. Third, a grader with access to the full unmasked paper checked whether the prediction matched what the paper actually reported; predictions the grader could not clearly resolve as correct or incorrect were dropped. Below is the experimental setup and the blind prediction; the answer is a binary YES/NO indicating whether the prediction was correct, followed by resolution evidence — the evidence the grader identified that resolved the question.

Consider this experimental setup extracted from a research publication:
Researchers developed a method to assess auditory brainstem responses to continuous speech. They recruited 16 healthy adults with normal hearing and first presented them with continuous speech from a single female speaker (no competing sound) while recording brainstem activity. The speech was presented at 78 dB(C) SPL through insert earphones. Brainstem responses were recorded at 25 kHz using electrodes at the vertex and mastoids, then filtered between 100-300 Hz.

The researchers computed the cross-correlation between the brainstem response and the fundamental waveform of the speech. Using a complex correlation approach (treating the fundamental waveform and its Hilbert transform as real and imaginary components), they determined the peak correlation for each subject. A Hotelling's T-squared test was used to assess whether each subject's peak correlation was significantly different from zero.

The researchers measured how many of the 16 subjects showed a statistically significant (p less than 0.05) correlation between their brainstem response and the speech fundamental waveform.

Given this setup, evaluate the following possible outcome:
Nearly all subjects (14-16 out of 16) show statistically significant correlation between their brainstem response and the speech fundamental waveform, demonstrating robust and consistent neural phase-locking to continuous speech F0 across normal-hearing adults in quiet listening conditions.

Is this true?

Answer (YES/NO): YES